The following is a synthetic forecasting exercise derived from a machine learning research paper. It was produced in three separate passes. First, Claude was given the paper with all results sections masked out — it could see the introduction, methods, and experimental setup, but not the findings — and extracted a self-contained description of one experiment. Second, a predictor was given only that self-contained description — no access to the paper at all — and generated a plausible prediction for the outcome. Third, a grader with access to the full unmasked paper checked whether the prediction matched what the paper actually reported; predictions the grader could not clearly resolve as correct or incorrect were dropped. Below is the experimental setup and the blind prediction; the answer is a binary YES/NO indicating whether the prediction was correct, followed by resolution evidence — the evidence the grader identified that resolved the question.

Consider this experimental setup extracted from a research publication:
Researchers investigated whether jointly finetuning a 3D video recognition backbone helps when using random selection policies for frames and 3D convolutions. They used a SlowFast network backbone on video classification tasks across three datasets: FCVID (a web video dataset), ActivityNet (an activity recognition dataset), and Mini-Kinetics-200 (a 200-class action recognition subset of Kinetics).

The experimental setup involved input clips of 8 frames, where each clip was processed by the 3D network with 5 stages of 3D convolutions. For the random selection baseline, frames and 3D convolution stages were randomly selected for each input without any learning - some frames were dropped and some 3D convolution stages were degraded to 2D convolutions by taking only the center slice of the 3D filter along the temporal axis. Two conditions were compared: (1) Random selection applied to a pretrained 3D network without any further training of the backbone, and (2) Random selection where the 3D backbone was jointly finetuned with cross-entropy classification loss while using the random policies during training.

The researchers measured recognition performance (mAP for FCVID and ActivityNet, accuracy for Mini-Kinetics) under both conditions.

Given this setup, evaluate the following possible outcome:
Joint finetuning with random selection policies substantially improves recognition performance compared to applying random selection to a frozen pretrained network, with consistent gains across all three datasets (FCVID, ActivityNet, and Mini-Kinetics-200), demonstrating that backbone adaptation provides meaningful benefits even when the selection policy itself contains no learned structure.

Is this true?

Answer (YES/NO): YES